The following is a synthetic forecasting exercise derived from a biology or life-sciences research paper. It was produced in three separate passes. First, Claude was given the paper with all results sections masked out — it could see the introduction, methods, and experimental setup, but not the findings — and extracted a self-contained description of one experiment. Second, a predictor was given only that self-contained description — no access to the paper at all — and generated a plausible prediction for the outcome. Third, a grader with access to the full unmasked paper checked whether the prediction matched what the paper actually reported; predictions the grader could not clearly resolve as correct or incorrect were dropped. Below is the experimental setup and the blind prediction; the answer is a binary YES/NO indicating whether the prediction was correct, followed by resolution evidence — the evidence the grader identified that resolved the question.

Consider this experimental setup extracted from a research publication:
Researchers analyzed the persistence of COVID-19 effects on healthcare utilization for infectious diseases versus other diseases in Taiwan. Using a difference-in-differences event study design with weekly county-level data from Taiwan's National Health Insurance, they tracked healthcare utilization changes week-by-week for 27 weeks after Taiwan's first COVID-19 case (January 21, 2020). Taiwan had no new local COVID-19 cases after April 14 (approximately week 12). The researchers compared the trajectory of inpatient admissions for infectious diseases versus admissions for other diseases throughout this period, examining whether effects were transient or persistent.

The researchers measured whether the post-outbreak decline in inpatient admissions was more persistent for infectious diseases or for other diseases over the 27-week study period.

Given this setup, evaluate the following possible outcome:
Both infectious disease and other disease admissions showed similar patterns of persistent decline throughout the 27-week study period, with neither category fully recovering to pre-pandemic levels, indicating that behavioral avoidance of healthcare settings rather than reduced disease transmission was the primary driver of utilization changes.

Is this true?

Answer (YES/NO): NO